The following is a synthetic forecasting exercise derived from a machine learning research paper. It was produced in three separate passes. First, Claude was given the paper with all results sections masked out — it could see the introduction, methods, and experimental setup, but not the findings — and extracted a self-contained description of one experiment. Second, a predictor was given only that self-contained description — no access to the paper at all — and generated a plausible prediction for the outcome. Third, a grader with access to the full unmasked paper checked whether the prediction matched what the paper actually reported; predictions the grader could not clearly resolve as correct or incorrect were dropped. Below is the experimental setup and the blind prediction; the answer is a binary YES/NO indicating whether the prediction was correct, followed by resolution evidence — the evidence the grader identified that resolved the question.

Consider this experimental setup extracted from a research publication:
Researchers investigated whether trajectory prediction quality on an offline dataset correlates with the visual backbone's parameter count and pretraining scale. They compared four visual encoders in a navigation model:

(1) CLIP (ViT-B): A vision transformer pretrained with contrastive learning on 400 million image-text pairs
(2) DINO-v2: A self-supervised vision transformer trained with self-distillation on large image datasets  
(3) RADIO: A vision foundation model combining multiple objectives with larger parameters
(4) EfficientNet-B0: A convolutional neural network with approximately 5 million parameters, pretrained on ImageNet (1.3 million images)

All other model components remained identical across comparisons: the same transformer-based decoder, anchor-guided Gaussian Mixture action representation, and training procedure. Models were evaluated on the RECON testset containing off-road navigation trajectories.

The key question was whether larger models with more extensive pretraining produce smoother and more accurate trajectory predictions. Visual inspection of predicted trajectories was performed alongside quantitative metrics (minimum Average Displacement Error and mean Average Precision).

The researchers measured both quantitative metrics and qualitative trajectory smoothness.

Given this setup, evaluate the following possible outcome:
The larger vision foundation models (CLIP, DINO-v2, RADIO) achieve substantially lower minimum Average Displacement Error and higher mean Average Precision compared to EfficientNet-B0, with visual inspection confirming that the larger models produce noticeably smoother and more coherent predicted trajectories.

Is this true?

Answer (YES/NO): NO